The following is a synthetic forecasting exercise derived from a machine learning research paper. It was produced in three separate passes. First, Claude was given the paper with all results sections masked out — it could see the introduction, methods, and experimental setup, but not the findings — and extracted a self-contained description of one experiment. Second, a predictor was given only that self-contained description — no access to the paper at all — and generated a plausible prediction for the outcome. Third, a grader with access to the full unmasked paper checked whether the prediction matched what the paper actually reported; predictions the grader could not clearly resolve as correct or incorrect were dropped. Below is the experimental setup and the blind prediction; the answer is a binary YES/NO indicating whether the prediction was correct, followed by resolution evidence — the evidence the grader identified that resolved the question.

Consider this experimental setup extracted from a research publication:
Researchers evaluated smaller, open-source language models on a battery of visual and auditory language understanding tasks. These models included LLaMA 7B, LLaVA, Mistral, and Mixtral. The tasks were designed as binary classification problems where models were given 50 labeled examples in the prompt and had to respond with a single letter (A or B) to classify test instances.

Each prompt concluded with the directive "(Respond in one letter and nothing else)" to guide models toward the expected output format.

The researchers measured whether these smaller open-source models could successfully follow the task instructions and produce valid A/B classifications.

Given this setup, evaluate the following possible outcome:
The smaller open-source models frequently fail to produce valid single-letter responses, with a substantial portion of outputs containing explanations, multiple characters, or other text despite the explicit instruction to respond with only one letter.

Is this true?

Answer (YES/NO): YES